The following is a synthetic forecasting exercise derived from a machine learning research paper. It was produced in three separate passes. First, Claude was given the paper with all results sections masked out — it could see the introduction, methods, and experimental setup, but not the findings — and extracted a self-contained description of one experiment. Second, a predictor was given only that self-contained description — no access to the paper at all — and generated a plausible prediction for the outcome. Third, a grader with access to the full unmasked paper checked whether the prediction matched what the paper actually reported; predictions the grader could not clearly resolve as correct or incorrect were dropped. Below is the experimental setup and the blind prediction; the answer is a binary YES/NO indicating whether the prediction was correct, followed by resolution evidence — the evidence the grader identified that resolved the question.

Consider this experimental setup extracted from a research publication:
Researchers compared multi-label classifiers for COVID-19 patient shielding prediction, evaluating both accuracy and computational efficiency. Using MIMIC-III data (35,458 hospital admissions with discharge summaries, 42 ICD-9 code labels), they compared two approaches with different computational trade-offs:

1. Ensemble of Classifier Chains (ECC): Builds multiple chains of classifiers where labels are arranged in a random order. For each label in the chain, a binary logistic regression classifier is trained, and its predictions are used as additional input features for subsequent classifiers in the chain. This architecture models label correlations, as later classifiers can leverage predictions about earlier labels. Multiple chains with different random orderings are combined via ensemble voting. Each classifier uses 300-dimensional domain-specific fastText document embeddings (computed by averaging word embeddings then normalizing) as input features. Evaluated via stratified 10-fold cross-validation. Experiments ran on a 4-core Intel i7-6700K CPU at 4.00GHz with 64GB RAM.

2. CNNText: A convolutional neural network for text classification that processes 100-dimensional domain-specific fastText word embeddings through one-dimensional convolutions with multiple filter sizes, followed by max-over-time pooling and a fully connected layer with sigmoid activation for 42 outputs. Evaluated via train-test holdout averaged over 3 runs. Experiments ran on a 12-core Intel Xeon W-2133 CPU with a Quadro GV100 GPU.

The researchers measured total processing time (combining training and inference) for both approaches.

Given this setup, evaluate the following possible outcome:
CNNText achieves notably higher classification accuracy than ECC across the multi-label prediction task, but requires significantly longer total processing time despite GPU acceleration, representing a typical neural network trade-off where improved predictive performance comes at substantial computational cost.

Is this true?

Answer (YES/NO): NO